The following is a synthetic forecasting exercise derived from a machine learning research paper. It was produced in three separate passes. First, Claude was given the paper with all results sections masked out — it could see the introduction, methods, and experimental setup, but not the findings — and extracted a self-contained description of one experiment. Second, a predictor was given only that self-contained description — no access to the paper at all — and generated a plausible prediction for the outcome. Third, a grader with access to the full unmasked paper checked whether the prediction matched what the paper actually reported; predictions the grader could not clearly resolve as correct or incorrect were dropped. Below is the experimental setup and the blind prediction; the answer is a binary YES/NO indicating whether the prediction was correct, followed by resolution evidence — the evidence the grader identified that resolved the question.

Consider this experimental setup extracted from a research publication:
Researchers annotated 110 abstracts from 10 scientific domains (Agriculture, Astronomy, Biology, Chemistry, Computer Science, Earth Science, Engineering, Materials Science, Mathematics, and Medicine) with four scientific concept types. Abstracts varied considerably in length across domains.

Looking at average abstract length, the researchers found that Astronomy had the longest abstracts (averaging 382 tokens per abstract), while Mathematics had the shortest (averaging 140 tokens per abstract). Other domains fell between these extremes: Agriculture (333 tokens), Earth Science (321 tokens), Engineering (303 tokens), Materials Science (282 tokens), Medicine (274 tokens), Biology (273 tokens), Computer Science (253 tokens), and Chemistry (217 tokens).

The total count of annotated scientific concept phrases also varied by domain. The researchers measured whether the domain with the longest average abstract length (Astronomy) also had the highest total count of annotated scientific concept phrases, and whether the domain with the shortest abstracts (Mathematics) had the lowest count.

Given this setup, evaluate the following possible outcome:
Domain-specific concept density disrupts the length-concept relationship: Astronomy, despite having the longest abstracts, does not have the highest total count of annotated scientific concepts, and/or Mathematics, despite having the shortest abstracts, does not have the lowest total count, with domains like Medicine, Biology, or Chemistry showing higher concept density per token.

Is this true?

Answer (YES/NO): NO